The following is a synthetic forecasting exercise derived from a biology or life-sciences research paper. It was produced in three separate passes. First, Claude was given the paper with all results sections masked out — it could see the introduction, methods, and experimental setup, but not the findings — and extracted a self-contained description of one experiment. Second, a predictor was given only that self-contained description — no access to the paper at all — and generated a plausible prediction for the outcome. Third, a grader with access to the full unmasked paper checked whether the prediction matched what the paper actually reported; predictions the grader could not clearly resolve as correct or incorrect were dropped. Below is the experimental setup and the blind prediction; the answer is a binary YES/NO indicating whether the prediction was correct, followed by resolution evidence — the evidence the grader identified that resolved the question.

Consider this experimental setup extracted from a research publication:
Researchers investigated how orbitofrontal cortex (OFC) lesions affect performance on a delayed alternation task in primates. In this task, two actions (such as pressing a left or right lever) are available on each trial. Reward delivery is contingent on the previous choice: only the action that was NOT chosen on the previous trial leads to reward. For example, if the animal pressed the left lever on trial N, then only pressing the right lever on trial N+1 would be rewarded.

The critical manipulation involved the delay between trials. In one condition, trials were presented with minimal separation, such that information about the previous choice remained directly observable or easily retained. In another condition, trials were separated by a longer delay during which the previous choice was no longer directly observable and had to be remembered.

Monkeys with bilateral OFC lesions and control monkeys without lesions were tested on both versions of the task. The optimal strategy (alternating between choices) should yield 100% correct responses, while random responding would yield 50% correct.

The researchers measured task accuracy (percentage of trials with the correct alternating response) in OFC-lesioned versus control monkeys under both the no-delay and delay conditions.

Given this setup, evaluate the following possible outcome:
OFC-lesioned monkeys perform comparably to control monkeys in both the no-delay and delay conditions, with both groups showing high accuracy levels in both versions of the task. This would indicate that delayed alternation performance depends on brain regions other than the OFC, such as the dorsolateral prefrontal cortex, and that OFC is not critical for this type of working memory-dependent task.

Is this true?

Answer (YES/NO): NO